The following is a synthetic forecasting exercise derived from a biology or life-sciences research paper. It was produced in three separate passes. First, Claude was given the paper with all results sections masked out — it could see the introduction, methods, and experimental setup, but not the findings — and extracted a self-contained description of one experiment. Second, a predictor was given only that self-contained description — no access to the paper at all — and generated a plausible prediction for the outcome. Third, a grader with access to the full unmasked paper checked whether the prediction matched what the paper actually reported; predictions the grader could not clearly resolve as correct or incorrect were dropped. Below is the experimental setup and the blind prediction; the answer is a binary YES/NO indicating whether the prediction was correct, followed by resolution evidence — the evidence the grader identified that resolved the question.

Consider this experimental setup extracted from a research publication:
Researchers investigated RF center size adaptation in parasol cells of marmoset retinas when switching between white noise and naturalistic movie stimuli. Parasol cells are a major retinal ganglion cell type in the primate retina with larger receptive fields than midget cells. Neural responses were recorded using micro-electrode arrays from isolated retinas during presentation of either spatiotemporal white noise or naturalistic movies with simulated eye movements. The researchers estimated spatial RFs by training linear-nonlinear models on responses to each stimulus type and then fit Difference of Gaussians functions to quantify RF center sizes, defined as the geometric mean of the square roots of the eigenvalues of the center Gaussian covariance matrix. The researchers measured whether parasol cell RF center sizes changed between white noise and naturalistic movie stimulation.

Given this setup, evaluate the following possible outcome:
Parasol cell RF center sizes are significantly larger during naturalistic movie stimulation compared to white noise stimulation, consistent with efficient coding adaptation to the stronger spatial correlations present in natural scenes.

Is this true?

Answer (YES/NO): NO